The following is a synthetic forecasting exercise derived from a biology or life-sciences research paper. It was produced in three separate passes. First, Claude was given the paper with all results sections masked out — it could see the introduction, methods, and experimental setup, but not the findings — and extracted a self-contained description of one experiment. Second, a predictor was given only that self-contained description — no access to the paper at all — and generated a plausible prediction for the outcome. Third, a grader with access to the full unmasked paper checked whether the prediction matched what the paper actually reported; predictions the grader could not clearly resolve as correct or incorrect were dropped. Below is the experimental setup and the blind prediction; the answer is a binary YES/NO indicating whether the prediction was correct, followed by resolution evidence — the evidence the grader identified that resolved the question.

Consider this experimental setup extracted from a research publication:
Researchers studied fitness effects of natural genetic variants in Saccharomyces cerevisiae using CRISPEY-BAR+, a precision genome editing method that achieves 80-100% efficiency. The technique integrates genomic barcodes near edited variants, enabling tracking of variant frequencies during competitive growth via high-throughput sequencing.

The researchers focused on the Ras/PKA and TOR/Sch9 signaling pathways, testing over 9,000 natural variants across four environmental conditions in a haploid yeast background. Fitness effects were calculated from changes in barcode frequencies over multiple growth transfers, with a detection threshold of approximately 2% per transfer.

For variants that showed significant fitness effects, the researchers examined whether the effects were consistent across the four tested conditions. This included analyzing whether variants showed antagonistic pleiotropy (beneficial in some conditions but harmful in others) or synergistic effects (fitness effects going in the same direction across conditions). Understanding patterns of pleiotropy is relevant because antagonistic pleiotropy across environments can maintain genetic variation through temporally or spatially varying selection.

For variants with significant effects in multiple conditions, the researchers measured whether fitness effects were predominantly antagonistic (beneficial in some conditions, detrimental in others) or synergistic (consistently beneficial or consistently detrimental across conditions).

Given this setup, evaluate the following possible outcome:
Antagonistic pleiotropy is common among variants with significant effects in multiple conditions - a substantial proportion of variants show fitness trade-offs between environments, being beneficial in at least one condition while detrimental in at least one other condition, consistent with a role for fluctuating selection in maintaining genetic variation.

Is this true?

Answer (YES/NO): NO